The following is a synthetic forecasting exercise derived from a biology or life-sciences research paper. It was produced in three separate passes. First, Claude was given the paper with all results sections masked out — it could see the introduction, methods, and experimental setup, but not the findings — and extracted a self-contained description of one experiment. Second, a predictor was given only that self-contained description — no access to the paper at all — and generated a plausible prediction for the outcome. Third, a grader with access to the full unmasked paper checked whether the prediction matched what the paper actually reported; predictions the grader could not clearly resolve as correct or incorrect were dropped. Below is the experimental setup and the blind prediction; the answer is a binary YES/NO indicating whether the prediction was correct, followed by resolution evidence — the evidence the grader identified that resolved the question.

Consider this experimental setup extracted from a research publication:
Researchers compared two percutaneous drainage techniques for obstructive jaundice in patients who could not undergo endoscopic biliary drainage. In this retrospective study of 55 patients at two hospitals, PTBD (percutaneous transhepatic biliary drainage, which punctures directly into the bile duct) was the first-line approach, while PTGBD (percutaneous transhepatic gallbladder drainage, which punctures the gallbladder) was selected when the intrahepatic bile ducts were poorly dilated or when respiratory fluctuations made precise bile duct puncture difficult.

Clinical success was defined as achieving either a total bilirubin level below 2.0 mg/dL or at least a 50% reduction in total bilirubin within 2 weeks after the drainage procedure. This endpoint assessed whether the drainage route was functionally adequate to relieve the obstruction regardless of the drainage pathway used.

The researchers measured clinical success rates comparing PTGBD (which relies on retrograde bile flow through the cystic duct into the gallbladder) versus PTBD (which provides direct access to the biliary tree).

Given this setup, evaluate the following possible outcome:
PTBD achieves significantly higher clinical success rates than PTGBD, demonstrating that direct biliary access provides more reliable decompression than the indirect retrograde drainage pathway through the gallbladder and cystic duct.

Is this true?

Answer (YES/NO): NO